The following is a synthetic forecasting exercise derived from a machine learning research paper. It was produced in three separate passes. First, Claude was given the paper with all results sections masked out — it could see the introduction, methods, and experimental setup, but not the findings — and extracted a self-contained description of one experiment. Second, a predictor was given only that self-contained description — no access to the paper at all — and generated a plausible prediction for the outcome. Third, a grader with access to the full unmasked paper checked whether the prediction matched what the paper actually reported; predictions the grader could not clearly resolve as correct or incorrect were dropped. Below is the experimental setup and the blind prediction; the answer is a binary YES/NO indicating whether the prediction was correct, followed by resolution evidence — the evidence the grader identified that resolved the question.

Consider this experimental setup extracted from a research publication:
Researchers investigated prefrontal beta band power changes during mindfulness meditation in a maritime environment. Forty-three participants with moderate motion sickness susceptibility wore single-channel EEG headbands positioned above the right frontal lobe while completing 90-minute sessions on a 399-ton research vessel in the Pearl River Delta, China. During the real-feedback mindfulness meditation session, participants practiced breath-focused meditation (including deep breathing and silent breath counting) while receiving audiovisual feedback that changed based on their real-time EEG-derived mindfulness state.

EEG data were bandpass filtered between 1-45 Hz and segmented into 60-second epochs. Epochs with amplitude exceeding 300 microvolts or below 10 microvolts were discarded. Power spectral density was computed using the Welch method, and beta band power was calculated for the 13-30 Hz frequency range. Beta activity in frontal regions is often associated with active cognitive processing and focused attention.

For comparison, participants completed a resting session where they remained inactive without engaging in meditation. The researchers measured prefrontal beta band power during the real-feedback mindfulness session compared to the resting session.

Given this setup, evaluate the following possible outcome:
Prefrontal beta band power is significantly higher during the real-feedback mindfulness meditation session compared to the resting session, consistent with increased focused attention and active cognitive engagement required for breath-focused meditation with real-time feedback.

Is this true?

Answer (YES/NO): YES